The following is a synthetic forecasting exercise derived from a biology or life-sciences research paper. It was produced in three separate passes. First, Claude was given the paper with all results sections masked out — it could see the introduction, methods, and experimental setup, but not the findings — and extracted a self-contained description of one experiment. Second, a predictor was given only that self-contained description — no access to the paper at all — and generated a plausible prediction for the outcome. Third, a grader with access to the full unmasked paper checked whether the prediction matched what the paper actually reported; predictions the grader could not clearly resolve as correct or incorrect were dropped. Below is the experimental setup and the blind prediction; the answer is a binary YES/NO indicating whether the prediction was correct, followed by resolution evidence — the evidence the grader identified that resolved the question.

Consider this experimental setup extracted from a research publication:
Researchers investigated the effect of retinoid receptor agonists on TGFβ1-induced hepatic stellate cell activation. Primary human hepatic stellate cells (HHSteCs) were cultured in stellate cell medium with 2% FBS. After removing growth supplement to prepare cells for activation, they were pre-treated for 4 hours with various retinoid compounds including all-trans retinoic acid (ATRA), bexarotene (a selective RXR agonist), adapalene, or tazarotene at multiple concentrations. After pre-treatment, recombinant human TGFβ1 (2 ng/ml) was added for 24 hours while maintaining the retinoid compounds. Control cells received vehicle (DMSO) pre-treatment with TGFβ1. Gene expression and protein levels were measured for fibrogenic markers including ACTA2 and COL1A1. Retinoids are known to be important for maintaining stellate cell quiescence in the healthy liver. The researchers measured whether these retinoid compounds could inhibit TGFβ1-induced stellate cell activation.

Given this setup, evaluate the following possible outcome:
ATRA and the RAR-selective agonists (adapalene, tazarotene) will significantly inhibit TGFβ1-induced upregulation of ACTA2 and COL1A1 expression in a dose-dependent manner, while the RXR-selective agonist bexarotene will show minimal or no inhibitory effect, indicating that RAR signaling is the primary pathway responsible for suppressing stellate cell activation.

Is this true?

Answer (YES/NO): NO